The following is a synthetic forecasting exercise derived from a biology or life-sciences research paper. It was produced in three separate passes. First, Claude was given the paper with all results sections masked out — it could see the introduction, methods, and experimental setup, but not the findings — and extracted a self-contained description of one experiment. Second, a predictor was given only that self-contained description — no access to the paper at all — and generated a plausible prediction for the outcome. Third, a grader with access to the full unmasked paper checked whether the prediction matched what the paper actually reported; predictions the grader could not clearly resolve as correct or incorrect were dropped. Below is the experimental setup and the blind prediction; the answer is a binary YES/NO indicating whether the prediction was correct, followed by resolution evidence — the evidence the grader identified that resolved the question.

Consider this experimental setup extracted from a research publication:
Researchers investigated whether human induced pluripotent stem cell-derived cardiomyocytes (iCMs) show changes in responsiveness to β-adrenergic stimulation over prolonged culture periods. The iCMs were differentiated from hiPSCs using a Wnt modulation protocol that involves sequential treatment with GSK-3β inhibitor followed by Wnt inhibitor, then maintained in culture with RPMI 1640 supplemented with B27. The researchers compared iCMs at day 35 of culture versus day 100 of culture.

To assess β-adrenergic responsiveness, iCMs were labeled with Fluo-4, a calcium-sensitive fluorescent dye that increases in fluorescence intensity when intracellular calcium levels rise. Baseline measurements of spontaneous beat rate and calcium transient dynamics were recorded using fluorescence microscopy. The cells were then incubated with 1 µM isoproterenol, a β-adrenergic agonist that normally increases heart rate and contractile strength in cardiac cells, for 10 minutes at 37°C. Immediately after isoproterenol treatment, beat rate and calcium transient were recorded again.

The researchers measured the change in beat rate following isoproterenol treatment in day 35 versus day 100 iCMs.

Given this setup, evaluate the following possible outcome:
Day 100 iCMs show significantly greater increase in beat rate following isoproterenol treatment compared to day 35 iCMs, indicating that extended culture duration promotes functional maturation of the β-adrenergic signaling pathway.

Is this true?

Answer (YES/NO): NO